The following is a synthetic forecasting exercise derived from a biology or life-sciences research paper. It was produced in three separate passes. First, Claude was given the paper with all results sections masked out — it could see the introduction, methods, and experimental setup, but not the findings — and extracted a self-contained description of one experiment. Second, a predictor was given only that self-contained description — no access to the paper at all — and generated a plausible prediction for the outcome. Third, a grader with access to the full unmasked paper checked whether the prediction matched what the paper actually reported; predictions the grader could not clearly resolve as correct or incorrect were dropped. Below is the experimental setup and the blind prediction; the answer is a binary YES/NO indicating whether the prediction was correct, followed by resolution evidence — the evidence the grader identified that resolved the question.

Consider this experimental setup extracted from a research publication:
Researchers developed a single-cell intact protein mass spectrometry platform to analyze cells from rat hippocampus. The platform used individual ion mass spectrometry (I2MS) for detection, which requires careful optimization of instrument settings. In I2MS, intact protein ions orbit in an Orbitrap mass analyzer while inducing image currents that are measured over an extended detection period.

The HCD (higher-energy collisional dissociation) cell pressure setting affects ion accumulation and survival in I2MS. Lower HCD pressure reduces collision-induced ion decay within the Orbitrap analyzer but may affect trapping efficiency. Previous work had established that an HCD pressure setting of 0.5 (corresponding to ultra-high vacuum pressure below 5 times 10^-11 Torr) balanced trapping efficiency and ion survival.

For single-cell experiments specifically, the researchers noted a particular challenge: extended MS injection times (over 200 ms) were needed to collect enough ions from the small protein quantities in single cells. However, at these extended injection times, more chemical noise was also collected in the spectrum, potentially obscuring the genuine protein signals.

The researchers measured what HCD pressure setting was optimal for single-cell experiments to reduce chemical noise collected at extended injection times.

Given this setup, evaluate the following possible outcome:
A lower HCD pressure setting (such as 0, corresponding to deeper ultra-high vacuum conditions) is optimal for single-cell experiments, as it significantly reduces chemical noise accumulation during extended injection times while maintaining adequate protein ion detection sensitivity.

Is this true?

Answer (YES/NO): NO